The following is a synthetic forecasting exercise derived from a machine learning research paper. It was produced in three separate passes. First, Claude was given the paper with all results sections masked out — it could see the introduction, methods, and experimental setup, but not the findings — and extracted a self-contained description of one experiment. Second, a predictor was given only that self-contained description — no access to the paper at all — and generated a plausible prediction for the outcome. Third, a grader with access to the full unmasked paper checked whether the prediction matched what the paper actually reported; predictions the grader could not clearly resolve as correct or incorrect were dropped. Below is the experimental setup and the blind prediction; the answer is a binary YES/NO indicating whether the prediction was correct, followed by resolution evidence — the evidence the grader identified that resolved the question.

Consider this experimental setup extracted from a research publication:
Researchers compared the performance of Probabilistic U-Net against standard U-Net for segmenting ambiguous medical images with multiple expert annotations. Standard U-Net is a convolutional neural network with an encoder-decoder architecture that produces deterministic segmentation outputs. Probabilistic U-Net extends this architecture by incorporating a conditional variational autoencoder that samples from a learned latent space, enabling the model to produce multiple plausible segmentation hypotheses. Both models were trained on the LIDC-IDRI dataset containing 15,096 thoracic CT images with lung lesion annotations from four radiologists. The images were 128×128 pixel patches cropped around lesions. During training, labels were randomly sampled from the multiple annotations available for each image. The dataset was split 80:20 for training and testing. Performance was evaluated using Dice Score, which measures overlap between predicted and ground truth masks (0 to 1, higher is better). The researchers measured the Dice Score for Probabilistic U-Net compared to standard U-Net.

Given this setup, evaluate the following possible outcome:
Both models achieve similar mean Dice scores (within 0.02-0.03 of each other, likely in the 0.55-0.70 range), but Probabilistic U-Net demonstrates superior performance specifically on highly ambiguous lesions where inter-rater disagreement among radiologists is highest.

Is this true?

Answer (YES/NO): NO